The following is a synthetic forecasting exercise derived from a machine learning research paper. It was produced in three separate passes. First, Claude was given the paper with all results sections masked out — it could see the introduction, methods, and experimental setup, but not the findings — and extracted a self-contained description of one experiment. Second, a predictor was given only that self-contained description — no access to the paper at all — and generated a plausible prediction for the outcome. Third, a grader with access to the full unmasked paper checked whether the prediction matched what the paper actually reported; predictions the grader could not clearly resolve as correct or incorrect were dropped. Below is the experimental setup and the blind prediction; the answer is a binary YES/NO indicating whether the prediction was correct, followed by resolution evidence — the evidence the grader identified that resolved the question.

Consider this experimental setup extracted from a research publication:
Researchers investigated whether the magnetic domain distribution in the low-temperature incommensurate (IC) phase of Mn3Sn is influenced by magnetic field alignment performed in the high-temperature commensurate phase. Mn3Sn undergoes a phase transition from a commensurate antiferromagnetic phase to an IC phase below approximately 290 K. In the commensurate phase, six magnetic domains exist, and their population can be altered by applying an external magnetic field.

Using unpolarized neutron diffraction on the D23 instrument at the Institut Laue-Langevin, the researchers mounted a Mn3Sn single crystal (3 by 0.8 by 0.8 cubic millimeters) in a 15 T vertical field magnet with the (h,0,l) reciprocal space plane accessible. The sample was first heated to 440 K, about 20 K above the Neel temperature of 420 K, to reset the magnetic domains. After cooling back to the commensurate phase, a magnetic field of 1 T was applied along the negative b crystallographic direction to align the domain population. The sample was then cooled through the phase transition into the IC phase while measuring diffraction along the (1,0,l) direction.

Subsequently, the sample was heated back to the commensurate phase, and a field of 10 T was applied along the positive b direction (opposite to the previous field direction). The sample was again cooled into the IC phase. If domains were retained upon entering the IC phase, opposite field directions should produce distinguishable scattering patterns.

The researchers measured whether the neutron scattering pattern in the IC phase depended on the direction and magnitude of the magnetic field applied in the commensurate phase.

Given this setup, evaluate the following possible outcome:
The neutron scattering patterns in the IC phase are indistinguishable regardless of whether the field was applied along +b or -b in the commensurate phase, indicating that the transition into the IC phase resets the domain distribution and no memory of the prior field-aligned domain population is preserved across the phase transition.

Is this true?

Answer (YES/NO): YES